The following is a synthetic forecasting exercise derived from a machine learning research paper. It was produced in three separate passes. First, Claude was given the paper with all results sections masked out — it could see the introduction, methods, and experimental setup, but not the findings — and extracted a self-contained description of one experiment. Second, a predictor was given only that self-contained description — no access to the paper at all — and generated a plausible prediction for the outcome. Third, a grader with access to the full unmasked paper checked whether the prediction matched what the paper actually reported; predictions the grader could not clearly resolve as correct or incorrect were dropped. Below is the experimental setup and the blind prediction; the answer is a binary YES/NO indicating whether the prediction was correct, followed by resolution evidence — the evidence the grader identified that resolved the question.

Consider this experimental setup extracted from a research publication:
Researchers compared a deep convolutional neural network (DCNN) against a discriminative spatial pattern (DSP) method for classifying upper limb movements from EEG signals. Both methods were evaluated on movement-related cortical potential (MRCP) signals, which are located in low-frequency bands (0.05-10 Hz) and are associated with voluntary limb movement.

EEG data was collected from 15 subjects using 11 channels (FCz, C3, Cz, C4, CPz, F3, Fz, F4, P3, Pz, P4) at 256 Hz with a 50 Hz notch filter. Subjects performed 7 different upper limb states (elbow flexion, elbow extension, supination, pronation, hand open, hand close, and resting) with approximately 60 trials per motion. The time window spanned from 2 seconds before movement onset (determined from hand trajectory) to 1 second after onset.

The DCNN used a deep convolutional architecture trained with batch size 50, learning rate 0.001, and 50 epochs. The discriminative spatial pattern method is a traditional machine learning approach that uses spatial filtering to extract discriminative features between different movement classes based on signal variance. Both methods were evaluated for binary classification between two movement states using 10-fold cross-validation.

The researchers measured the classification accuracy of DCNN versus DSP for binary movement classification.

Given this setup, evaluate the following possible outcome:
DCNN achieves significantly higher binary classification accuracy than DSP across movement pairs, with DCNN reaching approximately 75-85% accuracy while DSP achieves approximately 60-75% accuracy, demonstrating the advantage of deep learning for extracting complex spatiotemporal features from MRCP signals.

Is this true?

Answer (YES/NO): NO